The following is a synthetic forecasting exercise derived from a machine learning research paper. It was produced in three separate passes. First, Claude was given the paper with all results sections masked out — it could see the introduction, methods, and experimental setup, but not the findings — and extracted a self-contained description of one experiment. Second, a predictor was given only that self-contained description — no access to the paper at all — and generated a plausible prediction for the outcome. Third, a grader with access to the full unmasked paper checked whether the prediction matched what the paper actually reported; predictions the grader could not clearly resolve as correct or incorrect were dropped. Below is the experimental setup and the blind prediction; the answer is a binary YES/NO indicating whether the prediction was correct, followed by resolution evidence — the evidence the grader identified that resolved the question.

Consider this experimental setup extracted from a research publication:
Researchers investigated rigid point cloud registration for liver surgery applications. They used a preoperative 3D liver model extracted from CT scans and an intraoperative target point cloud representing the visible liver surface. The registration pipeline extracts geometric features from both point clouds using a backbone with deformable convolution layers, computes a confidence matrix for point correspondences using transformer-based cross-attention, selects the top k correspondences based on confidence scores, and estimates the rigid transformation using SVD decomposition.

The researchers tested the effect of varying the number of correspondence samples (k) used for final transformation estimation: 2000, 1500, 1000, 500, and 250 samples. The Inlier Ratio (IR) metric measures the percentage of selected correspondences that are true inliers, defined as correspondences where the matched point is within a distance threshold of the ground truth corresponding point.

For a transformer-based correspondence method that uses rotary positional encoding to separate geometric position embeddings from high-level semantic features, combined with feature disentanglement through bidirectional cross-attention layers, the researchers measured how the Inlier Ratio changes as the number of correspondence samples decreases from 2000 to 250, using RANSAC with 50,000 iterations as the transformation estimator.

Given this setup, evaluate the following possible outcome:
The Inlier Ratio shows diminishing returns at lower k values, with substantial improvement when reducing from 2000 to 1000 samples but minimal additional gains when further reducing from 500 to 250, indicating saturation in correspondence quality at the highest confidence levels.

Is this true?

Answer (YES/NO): YES